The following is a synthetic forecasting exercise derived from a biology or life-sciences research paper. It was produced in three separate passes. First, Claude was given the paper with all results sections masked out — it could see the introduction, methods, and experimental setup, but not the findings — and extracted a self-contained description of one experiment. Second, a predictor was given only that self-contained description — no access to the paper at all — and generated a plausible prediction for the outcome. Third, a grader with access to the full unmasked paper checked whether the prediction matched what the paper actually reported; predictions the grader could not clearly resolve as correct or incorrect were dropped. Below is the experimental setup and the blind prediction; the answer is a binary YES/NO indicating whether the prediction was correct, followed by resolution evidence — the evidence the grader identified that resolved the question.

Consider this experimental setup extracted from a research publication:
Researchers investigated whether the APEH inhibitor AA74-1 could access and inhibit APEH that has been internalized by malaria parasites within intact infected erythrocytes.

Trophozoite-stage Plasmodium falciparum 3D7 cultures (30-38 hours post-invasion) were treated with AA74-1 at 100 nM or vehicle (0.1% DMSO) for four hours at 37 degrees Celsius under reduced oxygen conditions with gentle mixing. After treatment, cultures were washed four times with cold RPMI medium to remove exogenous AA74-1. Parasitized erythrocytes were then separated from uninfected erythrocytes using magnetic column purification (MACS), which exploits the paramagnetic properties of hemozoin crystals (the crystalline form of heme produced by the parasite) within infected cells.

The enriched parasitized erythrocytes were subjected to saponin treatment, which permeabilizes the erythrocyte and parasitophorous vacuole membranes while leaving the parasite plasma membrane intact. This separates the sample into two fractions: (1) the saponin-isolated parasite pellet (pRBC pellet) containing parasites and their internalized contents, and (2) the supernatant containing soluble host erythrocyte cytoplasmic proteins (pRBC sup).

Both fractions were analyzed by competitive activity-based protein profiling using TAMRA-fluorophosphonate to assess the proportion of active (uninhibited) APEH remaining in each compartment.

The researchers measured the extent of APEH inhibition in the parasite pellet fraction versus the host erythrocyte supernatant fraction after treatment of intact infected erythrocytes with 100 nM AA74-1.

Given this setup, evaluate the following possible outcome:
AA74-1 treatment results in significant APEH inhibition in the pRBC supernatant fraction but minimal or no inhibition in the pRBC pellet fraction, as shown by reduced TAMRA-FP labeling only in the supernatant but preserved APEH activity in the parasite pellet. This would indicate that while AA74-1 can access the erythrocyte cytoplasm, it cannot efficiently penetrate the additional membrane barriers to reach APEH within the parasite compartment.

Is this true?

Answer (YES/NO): YES